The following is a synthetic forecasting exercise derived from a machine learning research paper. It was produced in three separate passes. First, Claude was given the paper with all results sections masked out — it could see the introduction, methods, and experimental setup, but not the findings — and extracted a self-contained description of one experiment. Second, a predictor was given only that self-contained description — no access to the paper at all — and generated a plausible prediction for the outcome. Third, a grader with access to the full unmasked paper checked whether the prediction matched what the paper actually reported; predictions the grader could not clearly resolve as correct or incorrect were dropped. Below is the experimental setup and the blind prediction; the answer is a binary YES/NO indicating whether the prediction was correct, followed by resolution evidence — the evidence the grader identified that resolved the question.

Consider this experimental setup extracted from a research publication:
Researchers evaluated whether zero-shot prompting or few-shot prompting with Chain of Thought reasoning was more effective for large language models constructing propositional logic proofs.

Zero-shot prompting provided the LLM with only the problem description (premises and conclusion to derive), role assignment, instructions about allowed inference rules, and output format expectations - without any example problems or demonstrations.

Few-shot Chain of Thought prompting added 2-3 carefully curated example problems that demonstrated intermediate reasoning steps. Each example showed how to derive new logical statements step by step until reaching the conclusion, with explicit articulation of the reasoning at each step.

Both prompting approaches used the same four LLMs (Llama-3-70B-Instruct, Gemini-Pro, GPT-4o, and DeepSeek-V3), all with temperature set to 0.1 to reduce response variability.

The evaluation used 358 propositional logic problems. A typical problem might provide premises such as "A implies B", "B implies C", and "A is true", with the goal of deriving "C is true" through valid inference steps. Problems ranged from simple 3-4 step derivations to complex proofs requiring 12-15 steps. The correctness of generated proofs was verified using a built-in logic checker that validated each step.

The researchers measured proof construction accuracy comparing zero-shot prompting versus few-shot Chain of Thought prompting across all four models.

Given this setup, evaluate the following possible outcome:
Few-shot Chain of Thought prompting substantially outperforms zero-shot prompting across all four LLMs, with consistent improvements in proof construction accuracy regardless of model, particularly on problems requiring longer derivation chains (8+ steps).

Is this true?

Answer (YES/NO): NO